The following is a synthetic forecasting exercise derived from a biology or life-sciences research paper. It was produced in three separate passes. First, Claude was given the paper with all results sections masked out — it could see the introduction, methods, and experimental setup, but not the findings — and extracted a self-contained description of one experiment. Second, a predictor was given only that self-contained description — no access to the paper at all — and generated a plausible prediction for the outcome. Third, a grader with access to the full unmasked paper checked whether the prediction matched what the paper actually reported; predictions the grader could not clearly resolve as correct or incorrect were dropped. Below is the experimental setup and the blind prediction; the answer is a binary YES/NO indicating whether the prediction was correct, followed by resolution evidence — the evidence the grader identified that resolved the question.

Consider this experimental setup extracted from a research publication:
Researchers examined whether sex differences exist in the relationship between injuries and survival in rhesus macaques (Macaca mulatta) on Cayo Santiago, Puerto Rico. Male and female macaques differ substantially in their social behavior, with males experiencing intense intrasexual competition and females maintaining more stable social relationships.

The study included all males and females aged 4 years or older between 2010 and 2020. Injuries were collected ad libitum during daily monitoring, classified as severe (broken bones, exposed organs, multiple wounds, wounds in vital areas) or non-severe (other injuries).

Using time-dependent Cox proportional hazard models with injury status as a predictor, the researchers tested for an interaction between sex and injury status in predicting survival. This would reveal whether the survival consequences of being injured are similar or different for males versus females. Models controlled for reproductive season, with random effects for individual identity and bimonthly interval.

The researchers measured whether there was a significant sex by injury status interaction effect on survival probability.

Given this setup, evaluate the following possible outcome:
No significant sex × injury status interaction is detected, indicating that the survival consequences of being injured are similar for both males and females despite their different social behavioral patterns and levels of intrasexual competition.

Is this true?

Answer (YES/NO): YES